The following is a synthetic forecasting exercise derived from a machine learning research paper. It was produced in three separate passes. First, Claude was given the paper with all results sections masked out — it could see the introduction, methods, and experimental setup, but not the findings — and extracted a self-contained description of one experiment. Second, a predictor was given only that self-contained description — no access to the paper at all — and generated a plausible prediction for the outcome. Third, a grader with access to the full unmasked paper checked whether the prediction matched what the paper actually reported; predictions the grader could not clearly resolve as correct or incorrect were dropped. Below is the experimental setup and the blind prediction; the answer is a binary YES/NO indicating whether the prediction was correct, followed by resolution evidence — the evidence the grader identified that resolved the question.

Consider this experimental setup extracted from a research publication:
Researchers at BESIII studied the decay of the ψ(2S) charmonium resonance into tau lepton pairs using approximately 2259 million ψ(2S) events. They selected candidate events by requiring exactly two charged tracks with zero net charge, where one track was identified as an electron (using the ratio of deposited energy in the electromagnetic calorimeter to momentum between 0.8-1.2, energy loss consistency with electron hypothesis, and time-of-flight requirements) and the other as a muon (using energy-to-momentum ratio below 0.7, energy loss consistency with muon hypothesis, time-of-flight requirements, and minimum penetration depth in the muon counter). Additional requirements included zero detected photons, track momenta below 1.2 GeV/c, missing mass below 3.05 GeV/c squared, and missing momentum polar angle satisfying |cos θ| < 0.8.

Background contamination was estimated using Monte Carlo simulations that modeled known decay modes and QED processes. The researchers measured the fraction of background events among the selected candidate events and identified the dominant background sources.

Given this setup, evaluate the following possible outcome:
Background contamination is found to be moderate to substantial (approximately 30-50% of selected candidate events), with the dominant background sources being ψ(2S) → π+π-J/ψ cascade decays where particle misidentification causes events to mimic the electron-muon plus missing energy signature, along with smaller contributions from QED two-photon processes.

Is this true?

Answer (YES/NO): NO